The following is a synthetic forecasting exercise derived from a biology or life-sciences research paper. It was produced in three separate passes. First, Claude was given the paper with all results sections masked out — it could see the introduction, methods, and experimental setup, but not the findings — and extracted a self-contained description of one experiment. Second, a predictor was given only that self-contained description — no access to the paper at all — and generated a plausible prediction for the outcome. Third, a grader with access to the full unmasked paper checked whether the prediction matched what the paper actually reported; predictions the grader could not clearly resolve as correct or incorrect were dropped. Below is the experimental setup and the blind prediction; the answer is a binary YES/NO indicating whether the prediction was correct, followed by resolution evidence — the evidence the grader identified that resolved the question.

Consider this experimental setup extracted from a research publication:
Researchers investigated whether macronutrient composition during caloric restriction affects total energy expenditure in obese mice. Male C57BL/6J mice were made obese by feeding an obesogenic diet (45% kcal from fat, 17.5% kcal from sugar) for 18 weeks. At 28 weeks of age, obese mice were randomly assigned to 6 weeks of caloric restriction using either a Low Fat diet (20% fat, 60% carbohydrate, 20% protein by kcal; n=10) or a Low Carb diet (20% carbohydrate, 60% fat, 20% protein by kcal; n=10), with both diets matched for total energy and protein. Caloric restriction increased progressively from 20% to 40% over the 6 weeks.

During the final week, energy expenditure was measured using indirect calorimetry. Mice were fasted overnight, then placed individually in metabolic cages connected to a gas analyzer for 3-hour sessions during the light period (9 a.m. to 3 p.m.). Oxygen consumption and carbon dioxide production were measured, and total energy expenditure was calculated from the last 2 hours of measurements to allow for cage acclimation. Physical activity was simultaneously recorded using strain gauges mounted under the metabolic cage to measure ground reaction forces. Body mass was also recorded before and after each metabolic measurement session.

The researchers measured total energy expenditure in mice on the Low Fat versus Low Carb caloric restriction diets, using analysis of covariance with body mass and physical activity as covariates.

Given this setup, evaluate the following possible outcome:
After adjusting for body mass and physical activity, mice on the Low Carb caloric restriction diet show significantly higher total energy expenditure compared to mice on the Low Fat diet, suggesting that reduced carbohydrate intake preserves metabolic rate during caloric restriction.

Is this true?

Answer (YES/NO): NO